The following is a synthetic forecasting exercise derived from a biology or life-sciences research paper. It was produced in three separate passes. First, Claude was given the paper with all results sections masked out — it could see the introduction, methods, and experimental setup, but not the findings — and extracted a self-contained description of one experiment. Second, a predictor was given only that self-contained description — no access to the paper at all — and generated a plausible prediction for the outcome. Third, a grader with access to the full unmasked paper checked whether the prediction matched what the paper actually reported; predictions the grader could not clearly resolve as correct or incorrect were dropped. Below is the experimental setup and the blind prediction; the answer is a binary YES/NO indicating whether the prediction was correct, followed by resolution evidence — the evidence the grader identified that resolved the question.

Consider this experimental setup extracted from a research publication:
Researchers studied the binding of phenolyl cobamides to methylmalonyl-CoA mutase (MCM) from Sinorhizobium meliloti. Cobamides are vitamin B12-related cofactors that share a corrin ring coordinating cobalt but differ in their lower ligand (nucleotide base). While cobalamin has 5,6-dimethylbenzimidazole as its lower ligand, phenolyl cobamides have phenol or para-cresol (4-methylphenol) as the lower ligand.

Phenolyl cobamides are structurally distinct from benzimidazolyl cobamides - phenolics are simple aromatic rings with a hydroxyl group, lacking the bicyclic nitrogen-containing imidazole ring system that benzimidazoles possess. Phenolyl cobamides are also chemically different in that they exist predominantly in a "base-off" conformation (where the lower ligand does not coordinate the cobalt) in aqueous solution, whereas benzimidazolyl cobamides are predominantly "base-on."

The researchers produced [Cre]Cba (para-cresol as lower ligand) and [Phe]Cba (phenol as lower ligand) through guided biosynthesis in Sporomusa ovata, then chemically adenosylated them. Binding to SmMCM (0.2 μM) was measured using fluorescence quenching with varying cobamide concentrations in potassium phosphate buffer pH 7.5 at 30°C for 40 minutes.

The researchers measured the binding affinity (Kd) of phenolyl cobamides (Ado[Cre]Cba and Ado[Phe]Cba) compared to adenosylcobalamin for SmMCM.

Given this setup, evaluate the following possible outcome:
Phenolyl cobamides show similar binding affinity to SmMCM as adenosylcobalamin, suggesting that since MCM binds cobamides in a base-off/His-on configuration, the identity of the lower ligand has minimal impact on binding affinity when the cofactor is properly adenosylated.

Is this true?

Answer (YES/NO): YES